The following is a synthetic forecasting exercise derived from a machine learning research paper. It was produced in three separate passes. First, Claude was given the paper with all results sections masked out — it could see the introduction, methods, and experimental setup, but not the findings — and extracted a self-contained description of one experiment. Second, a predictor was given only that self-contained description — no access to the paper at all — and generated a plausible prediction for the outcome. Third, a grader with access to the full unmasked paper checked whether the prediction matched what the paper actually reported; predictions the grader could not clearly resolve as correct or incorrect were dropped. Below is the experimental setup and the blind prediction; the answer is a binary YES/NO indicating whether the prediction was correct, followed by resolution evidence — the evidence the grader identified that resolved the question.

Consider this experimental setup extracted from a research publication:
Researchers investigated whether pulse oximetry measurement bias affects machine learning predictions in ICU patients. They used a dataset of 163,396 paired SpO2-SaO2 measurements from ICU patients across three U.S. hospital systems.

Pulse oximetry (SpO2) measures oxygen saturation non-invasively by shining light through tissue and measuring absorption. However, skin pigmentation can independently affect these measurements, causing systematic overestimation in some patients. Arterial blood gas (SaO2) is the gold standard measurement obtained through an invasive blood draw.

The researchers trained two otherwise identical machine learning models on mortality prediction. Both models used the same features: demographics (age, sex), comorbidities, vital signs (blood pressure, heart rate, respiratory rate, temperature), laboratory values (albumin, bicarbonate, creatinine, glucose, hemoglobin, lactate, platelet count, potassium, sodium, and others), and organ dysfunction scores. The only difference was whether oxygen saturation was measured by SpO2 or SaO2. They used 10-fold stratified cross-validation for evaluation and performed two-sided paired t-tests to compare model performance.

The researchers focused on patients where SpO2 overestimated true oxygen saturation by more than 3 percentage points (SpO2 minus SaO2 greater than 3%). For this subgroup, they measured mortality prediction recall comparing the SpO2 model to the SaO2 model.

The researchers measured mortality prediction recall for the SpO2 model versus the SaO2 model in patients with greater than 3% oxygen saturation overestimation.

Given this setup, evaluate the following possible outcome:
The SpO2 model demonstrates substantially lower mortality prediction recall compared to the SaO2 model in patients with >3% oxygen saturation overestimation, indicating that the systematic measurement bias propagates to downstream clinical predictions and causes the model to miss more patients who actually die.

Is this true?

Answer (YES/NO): YES